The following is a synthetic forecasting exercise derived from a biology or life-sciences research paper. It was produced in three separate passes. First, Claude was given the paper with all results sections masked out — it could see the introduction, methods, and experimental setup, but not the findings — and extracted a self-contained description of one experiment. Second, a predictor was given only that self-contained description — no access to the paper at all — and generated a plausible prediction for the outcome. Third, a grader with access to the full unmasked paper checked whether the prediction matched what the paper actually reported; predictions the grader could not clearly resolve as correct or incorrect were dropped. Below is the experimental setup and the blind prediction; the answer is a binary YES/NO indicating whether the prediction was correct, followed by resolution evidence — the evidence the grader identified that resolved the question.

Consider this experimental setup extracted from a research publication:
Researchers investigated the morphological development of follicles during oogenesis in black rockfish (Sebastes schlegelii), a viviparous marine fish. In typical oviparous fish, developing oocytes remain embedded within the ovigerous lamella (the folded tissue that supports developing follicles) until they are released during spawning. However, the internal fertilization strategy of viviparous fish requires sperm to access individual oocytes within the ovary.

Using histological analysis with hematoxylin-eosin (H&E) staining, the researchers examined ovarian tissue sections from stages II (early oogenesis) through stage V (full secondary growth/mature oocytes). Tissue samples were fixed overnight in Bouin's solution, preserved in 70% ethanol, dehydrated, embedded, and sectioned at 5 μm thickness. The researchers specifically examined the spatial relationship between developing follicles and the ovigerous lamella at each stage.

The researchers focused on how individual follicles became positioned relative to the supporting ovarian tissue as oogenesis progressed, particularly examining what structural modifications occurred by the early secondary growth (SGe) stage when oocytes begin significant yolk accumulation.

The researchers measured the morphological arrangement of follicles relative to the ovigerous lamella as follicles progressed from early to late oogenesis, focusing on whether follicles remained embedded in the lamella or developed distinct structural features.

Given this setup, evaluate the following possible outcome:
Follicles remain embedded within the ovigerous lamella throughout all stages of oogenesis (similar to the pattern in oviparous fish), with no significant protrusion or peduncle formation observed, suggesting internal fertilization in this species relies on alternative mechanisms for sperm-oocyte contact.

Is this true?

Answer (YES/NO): NO